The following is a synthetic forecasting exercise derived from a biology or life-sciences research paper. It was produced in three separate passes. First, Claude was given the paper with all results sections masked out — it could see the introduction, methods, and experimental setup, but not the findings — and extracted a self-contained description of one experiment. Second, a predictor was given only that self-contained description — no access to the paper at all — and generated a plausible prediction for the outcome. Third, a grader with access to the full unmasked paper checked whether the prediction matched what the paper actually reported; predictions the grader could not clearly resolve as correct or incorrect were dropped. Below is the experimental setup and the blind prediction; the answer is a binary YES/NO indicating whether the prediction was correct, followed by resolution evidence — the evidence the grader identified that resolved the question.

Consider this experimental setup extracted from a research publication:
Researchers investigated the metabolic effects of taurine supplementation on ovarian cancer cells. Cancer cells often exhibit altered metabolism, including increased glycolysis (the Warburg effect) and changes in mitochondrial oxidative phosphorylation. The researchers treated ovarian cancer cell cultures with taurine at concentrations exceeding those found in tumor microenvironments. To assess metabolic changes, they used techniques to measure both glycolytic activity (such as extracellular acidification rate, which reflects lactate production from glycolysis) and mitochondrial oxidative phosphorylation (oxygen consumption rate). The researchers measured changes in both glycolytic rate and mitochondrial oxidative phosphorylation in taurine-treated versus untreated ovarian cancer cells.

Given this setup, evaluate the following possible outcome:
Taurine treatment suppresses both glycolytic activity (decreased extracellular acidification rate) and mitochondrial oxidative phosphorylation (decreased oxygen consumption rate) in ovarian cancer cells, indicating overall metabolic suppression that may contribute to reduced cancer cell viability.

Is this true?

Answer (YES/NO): NO